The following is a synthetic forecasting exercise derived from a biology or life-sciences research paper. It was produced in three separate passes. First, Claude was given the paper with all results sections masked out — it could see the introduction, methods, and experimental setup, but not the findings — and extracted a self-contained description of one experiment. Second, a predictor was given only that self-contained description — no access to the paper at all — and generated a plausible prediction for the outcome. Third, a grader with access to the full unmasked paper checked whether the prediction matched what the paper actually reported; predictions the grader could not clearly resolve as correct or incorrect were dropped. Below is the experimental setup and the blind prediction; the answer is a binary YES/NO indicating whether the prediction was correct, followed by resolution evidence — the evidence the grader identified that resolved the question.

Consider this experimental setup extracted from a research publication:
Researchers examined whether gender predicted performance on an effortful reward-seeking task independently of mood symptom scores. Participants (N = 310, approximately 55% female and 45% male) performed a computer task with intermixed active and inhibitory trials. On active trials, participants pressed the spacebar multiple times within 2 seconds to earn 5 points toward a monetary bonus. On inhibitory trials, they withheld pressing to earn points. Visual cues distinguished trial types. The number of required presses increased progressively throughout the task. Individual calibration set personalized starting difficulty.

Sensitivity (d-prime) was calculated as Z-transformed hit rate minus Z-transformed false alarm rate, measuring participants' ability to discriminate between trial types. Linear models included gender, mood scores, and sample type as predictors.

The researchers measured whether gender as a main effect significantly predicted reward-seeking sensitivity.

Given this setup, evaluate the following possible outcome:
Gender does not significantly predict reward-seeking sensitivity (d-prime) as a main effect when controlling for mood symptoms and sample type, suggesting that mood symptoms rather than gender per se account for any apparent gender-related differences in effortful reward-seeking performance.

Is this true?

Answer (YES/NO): NO